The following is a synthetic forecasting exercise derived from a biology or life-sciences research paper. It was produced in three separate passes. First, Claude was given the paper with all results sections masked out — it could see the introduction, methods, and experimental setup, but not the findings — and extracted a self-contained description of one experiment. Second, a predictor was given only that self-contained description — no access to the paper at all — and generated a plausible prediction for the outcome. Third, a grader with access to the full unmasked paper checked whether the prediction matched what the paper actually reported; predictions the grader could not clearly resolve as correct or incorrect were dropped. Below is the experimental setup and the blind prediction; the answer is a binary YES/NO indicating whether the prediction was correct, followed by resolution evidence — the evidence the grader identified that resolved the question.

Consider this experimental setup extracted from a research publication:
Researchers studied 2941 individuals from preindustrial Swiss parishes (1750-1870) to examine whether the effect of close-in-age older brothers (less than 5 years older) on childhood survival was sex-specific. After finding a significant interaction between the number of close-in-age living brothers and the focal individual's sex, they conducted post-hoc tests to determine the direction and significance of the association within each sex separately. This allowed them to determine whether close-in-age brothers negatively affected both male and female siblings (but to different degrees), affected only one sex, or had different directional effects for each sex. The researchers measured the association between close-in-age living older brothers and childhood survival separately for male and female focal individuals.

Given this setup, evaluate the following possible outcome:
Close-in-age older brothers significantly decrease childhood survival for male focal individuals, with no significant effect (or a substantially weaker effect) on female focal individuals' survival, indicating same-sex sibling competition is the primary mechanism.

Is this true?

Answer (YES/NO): NO